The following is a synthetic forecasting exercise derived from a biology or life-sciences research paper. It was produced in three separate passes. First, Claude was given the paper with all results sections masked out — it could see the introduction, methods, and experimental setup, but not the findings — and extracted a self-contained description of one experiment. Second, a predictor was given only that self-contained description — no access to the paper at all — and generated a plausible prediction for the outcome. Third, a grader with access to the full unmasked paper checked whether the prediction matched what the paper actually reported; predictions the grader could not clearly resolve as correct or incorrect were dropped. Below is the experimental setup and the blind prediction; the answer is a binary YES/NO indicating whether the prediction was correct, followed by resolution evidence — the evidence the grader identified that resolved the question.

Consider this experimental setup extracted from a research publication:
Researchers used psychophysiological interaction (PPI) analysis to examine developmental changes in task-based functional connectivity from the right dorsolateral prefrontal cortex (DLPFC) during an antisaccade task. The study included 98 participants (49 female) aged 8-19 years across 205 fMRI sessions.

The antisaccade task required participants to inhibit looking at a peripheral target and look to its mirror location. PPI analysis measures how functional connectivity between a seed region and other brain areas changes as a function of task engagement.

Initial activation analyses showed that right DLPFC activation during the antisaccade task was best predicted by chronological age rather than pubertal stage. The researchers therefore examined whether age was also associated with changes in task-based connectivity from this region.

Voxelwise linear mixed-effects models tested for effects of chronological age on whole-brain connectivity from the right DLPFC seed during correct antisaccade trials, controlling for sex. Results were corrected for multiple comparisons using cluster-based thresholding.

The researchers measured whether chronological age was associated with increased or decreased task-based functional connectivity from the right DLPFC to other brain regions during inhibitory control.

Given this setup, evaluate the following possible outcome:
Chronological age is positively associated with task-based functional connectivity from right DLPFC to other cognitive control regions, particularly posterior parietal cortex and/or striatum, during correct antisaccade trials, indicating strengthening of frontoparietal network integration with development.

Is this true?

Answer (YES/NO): NO